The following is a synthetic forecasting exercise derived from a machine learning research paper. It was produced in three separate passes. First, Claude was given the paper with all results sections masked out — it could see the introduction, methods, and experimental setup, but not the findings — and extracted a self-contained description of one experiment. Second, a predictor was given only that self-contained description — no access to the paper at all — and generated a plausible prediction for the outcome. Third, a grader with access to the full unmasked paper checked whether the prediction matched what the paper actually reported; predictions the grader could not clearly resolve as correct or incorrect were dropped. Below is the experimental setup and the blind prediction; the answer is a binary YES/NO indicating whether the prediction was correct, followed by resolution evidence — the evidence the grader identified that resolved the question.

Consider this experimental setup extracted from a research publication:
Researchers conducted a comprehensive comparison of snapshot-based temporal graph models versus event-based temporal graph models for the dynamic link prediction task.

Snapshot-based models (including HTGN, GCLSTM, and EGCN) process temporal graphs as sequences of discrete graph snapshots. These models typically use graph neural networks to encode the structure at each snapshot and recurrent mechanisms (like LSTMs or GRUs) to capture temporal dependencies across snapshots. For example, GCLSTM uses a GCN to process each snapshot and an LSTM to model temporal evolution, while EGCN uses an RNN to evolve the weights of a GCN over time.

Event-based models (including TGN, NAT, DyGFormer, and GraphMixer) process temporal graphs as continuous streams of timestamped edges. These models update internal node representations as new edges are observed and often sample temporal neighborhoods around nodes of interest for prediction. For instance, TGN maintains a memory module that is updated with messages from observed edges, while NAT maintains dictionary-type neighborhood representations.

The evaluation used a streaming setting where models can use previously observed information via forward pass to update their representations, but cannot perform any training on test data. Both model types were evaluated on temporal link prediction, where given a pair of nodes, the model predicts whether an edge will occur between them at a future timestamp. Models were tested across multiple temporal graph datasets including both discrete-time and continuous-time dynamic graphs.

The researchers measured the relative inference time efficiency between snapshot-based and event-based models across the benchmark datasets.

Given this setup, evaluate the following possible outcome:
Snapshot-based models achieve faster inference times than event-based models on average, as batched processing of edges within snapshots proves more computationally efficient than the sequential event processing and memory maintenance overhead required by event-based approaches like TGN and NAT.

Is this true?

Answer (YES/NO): YES